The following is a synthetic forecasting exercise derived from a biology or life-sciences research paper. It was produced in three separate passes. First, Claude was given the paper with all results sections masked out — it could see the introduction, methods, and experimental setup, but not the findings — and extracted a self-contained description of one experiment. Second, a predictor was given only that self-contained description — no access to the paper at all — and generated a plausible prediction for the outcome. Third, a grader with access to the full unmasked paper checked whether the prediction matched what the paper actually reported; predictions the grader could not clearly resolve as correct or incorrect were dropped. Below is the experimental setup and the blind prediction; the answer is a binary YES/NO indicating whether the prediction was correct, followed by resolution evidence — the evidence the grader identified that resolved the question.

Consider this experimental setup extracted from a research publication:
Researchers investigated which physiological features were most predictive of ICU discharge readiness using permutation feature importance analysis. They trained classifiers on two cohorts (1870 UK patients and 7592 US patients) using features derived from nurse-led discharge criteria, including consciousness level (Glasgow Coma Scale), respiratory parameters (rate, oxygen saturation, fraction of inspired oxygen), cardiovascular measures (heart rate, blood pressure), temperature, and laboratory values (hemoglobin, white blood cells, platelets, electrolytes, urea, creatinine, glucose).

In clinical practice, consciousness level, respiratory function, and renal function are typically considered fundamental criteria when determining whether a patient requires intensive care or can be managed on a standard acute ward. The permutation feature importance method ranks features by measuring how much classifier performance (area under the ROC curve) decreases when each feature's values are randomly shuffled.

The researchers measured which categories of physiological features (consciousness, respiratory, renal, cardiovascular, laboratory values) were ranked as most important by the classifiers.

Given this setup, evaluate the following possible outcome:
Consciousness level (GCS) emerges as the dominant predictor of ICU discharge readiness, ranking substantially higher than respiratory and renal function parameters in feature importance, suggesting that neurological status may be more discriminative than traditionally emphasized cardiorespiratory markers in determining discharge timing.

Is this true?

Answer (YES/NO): NO